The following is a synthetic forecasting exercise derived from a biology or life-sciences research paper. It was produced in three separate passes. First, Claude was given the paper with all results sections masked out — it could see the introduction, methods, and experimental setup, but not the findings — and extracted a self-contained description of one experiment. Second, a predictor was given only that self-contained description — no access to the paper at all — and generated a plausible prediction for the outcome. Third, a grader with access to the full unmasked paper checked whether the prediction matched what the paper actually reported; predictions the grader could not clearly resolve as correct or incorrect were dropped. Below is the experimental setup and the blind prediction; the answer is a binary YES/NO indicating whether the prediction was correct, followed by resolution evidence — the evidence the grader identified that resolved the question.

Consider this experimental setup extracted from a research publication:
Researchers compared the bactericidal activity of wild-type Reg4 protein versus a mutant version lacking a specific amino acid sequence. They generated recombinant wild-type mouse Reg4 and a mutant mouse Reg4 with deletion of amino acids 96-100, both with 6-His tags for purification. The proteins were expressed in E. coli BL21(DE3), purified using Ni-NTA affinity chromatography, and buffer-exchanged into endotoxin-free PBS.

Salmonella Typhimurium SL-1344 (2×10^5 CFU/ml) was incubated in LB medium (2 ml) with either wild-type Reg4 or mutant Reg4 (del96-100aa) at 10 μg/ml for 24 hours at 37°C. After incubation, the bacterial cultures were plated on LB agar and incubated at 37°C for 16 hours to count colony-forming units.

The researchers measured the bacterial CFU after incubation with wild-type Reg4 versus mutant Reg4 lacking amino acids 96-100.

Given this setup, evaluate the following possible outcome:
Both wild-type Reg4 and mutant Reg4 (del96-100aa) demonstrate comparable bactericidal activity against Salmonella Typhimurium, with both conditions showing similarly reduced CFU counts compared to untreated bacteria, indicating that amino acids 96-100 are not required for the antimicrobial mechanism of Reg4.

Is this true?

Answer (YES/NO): NO